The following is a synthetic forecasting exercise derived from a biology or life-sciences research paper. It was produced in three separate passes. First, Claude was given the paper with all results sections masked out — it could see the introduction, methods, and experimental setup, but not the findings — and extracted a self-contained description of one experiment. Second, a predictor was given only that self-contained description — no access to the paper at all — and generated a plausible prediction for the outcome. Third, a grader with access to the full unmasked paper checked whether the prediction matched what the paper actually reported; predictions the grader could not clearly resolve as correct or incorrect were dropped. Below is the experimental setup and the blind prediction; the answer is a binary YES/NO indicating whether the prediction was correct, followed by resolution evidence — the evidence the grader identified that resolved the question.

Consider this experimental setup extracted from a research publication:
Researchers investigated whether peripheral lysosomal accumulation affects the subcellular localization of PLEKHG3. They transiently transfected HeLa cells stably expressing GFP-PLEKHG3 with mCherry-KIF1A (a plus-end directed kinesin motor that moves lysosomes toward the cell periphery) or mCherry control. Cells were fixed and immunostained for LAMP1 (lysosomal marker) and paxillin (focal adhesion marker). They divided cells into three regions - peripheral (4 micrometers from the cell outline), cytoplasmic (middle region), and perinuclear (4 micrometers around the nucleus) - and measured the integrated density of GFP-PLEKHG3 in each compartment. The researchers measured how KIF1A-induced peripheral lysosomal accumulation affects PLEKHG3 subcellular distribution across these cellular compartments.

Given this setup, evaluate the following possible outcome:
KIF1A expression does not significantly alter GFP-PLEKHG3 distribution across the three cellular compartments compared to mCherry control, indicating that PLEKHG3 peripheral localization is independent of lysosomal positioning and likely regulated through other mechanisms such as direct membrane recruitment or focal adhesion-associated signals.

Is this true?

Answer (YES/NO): NO